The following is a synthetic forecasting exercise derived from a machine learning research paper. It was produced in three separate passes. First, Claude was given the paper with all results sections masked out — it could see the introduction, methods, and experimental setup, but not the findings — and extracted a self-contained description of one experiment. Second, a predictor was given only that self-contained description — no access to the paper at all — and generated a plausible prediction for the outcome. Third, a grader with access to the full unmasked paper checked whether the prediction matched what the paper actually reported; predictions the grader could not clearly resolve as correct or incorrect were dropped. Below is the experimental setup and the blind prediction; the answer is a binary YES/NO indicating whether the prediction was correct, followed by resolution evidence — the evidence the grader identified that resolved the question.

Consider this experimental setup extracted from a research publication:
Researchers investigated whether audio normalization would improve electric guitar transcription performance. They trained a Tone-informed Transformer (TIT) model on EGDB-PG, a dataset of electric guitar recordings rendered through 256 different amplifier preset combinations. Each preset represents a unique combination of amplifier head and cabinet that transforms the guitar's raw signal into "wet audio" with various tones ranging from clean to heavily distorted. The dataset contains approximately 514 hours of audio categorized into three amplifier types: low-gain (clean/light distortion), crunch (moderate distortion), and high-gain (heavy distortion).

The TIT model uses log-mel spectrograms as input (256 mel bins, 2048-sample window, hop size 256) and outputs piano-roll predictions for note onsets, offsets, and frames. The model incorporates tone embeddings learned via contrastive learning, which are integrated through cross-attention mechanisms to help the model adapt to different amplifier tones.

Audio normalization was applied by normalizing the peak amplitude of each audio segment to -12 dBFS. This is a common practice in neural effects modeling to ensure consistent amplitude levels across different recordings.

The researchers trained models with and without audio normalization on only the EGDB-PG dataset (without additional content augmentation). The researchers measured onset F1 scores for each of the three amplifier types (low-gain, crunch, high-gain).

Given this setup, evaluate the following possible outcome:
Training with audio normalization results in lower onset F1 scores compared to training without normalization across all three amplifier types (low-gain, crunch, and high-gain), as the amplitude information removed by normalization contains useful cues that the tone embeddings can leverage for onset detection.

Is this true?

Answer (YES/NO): NO